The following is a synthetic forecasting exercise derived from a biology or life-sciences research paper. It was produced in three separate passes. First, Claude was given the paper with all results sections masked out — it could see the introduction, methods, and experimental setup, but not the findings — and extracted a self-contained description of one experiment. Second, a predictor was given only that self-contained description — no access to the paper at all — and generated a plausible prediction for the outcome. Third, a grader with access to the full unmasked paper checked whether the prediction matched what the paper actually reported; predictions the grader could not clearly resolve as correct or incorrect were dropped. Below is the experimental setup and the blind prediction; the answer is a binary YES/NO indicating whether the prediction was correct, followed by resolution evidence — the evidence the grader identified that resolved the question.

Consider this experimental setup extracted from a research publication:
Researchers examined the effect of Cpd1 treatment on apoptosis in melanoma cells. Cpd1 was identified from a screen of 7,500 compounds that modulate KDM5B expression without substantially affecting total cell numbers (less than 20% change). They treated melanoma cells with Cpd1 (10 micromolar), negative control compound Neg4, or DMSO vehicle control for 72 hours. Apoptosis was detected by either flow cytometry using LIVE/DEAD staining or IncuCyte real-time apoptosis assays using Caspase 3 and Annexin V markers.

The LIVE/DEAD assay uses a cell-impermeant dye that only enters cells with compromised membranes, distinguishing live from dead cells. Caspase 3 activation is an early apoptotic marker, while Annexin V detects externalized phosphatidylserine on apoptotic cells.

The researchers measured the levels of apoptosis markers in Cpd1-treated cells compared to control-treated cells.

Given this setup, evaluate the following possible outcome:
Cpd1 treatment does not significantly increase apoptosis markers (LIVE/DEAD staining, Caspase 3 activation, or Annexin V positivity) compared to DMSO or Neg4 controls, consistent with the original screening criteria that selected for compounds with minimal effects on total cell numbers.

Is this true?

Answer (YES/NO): YES